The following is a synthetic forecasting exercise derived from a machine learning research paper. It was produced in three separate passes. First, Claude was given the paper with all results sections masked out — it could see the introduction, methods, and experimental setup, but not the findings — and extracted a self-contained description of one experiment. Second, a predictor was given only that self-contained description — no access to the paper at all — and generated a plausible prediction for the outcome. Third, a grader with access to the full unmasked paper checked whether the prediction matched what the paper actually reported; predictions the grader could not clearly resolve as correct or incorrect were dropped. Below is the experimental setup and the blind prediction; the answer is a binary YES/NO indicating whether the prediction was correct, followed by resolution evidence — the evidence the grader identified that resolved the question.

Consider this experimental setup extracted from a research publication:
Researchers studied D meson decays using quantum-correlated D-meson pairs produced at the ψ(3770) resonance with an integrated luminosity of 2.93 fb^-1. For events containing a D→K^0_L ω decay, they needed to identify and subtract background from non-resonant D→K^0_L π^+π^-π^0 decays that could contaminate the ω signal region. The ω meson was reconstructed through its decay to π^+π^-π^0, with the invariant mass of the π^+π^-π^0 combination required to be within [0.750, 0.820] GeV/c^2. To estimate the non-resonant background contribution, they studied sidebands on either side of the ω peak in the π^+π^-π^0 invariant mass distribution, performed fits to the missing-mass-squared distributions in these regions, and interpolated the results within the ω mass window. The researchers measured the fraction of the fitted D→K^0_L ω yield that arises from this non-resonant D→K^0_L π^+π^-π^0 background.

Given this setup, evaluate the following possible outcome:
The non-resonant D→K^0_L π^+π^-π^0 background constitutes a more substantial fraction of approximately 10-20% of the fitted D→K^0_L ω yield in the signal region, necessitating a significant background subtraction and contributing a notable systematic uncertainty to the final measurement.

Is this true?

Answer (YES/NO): NO